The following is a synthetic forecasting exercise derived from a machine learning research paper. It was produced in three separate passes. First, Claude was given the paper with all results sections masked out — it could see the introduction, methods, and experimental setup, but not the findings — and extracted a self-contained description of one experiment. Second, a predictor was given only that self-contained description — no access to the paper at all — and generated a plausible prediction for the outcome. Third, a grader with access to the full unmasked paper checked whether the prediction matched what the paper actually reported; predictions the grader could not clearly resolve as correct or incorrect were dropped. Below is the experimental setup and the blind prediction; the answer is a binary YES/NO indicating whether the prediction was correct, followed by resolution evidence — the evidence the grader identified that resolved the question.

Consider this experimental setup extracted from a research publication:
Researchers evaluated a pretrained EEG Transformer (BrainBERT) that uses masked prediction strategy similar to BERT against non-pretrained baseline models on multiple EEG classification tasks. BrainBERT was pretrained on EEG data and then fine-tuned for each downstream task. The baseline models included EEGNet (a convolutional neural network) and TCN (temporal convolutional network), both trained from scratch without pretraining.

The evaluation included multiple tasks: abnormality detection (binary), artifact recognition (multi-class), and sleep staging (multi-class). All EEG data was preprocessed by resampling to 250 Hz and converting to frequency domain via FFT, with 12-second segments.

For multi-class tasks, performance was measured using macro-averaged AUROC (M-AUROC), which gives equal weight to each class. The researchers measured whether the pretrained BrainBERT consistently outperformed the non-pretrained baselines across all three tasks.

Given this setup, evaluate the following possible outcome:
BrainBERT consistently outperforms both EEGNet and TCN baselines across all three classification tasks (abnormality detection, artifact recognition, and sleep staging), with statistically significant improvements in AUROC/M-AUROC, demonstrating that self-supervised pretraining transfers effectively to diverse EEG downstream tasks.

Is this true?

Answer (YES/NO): NO